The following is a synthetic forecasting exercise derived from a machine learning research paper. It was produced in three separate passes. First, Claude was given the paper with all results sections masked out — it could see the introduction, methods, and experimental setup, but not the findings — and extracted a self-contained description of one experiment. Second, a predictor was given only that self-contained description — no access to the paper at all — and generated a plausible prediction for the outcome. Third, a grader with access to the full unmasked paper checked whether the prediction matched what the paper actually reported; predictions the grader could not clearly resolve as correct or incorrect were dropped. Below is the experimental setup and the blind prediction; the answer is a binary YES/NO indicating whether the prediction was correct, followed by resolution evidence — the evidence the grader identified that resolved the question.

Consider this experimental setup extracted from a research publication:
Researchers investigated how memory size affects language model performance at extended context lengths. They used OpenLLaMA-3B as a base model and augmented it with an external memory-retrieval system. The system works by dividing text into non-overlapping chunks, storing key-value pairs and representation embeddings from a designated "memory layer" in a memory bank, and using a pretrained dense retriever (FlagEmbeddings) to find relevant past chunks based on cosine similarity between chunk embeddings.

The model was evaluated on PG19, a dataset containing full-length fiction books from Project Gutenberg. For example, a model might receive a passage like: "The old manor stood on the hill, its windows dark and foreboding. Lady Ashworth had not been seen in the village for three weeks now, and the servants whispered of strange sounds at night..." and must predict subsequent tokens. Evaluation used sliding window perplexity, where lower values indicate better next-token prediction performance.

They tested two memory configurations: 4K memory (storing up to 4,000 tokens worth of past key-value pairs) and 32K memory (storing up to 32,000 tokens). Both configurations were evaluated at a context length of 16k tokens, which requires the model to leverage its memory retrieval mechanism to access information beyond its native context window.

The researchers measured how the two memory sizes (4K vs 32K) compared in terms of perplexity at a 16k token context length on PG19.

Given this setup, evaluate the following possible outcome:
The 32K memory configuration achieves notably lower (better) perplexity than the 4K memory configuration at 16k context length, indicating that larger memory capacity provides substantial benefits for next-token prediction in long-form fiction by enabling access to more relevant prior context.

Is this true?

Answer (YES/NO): NO